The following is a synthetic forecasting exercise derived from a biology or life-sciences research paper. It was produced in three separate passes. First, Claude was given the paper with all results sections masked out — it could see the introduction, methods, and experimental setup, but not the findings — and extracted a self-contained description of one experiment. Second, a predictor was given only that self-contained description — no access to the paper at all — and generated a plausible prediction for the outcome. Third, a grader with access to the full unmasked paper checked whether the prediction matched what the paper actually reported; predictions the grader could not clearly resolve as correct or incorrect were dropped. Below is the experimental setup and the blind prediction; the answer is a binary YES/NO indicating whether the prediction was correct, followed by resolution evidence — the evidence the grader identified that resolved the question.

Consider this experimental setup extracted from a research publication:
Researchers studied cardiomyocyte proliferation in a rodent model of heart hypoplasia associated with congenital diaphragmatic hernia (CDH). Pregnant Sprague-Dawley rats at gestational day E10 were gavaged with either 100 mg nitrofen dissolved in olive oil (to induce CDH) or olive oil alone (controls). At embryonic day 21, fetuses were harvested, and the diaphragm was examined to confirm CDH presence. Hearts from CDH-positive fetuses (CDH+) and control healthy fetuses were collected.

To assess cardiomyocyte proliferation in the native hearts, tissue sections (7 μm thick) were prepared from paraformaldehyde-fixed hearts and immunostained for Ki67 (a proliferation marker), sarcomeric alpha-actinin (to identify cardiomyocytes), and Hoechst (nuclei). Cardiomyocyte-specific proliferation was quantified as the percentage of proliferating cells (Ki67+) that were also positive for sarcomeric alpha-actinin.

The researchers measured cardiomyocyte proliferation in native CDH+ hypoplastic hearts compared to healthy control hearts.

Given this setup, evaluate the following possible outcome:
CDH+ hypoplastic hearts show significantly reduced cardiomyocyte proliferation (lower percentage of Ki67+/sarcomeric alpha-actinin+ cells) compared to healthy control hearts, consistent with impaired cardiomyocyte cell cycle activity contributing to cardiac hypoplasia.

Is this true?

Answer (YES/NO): NO